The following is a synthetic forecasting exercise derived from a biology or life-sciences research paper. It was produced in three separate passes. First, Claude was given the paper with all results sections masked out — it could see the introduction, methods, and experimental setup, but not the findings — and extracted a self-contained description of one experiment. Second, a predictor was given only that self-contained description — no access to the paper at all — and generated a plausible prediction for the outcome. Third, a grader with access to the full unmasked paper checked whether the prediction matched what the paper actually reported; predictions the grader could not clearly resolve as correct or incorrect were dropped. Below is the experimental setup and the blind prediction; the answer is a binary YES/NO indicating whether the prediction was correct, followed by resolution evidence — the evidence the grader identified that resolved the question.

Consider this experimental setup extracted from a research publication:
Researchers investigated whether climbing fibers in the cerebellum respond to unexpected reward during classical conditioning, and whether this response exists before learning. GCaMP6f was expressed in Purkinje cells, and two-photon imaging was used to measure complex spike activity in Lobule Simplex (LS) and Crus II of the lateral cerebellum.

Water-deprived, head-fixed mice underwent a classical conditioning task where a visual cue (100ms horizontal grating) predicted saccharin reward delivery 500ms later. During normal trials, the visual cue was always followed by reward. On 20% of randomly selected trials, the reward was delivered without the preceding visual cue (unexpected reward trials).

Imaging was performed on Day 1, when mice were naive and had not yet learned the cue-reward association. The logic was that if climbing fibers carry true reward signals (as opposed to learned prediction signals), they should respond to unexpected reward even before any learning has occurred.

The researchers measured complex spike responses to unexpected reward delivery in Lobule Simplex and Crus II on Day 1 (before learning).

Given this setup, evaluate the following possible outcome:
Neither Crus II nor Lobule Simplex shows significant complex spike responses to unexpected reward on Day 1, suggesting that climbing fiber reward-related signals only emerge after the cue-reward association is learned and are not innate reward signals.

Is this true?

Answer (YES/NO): NO